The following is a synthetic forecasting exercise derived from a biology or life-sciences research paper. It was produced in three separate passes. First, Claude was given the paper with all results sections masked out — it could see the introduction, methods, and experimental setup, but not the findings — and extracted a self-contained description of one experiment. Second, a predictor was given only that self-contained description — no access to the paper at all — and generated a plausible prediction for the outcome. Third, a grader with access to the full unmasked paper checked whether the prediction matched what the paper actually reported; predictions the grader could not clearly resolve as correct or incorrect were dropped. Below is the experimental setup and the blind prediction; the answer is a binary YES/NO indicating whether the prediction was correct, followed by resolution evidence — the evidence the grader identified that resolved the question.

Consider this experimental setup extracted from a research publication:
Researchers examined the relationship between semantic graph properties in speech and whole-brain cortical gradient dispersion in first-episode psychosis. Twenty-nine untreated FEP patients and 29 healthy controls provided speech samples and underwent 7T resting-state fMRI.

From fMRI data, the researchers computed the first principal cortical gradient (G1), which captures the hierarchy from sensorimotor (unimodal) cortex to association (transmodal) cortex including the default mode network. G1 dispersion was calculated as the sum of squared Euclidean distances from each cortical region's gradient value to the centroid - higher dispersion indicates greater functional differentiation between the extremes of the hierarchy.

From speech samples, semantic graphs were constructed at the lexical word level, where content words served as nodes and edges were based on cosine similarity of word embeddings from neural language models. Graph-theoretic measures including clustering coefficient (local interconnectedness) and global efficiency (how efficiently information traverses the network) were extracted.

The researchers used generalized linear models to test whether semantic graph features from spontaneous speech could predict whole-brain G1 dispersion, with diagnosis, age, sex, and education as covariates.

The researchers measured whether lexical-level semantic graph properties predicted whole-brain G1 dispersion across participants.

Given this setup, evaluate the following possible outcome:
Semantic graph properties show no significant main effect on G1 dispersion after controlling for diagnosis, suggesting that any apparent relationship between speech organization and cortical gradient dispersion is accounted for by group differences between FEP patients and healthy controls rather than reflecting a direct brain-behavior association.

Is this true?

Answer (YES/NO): NO